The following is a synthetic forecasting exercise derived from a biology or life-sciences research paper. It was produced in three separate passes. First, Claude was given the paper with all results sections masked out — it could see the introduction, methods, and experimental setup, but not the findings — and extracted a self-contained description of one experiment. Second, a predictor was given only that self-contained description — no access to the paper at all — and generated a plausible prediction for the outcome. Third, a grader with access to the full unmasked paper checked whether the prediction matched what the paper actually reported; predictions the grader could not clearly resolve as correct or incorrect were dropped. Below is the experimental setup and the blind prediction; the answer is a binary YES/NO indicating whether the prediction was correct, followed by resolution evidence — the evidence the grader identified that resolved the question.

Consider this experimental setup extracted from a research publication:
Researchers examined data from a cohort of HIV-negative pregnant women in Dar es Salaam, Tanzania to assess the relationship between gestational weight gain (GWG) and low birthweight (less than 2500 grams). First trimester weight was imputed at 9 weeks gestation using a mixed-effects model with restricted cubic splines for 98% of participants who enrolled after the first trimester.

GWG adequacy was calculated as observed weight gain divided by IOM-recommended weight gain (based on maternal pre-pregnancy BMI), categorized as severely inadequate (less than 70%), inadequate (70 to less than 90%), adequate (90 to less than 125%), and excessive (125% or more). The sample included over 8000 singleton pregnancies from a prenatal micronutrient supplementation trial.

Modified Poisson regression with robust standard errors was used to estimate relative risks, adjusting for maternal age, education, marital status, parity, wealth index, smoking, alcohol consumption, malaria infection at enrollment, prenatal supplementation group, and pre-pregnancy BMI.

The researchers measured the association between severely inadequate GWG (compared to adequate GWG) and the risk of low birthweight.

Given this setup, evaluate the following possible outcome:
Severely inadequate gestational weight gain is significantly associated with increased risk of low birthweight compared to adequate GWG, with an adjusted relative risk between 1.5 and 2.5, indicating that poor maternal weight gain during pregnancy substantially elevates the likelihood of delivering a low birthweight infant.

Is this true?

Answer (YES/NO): YES